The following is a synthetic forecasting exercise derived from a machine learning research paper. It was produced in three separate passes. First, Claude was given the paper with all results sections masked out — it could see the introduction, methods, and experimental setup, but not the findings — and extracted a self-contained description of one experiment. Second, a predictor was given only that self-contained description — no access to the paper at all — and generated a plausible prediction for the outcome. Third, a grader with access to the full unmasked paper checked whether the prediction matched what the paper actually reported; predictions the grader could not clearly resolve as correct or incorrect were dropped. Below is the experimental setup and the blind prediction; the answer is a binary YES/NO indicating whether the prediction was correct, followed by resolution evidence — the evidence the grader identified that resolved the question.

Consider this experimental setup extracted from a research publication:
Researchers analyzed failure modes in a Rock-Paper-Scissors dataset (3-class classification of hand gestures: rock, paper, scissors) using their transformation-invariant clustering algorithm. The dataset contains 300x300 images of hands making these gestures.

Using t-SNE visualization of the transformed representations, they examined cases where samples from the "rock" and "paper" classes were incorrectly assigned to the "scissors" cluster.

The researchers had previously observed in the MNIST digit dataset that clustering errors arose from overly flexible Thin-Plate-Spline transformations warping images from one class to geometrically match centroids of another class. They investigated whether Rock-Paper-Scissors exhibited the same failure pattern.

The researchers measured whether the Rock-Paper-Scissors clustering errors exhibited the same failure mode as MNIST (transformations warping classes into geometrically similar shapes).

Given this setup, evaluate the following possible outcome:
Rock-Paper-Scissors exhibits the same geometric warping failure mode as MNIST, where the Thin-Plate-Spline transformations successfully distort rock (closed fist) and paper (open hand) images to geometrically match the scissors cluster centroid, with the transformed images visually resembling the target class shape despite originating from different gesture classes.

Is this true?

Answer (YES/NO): YES